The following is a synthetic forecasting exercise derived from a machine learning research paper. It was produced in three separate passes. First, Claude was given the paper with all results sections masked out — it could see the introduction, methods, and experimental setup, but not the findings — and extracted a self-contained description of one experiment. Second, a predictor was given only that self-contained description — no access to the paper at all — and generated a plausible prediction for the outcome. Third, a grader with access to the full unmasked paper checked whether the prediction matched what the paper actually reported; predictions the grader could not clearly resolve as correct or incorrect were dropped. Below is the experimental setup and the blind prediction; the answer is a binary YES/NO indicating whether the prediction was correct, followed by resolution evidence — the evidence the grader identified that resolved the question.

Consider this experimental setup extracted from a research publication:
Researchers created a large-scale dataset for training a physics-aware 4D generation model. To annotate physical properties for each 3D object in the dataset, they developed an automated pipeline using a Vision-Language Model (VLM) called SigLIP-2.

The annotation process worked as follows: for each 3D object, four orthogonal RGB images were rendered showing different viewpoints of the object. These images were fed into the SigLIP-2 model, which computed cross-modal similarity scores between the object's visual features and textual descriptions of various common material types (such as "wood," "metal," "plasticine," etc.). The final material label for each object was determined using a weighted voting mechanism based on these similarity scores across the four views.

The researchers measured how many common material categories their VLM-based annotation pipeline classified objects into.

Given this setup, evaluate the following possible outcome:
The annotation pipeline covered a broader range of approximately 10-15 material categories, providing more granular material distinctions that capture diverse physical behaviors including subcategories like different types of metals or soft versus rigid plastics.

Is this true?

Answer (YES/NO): NO